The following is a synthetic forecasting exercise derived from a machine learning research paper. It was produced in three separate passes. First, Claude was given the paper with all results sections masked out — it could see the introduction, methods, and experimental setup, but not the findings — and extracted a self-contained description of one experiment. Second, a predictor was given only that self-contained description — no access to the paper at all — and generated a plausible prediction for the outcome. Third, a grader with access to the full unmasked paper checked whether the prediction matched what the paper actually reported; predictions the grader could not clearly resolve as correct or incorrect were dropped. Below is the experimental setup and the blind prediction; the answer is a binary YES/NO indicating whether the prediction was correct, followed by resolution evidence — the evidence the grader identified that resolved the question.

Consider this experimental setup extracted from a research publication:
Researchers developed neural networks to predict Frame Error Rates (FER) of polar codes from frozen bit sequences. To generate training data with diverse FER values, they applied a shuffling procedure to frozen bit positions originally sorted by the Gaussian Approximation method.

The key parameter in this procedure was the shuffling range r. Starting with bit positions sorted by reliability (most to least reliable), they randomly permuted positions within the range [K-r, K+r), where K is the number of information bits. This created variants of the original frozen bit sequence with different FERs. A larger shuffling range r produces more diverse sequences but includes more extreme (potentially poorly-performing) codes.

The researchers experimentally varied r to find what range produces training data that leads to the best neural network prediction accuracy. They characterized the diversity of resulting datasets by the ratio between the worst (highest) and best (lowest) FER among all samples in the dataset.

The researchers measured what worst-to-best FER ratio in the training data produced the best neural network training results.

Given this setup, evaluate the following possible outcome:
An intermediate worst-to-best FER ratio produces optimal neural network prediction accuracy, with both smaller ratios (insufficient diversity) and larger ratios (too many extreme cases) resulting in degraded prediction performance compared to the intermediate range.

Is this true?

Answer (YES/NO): NO